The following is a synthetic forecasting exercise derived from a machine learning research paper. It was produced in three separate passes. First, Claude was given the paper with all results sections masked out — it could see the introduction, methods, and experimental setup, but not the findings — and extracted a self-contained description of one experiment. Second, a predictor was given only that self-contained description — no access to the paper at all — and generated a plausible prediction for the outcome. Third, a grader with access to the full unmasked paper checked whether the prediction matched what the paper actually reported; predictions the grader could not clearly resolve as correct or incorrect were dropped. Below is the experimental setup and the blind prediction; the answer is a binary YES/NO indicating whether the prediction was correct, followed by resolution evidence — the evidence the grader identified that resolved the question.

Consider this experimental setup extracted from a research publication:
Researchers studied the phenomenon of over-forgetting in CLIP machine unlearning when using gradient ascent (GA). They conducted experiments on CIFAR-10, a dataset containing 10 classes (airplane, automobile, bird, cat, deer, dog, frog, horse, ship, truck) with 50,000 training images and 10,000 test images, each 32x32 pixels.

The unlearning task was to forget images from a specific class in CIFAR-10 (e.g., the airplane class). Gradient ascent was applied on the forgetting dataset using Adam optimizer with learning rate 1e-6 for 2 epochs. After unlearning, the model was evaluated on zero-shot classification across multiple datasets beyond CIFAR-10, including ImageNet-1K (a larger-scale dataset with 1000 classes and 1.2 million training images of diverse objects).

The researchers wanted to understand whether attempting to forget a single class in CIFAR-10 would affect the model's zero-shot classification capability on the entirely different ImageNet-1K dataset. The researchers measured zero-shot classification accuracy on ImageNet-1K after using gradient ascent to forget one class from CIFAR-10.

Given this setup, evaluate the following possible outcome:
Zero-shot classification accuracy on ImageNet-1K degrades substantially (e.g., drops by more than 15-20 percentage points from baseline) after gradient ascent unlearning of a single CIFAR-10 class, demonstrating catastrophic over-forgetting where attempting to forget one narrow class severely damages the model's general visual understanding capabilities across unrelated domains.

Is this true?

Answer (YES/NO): YES